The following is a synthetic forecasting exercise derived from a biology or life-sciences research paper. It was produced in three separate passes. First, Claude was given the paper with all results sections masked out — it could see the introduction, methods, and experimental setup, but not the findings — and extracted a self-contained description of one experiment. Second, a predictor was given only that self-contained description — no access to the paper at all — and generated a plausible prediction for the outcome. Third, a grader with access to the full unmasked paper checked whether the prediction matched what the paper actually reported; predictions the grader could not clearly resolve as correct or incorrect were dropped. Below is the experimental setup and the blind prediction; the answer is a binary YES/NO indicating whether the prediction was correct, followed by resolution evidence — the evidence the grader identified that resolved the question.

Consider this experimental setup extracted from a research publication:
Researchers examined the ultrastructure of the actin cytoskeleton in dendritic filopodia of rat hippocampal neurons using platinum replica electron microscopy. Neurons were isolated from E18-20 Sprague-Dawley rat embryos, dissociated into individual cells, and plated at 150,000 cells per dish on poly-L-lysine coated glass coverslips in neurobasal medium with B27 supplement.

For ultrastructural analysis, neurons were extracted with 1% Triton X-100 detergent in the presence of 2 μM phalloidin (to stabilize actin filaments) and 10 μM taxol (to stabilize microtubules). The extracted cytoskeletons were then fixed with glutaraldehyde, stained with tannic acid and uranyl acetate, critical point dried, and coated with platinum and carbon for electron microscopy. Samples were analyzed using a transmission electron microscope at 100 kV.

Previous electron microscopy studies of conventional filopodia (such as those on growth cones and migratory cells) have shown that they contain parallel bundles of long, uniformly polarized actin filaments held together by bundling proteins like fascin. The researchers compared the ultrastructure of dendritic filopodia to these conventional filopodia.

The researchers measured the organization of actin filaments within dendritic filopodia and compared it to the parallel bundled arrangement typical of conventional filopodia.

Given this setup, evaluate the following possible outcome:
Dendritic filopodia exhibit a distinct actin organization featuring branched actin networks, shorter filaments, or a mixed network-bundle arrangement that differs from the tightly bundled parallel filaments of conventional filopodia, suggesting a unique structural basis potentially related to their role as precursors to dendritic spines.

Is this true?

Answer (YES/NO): YES